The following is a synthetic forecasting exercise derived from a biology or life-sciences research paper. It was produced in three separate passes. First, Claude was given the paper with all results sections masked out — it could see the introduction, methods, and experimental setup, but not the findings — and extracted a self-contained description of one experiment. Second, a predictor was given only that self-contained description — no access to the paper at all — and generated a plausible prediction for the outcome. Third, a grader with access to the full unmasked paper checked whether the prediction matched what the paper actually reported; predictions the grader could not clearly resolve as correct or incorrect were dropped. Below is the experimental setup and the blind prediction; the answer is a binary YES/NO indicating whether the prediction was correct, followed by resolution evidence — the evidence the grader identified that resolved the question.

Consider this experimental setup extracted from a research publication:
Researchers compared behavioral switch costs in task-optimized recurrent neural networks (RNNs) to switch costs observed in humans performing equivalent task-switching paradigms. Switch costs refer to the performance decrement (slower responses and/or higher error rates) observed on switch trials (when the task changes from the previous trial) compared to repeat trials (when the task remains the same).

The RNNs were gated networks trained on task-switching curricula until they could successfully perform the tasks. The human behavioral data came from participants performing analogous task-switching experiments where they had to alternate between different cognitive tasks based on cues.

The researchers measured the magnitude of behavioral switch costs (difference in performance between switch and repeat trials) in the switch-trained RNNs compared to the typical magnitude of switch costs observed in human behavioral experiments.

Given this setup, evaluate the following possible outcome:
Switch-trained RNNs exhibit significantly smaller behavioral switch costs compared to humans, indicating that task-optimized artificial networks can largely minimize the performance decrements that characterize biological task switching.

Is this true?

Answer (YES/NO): YES